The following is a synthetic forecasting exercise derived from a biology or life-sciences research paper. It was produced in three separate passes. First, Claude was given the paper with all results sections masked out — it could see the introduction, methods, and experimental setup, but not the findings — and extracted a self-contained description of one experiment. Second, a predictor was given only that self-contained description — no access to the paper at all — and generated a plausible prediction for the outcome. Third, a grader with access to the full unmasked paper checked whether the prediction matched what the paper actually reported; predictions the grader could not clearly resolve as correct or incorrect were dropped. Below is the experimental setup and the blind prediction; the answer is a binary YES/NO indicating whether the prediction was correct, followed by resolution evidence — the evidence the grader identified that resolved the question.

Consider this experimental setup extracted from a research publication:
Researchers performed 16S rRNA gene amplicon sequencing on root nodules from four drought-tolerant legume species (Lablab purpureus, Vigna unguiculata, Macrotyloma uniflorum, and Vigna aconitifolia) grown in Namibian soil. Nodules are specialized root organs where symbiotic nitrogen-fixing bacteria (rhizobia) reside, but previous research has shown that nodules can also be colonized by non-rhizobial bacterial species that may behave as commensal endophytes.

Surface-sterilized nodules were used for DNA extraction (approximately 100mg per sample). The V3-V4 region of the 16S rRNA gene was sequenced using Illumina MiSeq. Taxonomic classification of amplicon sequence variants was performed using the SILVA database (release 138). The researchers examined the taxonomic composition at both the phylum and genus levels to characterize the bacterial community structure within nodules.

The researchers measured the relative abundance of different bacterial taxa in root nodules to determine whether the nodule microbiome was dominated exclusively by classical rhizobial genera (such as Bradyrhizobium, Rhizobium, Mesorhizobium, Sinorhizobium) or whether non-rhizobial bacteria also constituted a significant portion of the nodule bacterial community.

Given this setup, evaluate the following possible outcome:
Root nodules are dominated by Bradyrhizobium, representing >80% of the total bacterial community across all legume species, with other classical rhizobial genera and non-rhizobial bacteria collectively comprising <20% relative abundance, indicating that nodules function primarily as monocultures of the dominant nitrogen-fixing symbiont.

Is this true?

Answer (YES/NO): NO